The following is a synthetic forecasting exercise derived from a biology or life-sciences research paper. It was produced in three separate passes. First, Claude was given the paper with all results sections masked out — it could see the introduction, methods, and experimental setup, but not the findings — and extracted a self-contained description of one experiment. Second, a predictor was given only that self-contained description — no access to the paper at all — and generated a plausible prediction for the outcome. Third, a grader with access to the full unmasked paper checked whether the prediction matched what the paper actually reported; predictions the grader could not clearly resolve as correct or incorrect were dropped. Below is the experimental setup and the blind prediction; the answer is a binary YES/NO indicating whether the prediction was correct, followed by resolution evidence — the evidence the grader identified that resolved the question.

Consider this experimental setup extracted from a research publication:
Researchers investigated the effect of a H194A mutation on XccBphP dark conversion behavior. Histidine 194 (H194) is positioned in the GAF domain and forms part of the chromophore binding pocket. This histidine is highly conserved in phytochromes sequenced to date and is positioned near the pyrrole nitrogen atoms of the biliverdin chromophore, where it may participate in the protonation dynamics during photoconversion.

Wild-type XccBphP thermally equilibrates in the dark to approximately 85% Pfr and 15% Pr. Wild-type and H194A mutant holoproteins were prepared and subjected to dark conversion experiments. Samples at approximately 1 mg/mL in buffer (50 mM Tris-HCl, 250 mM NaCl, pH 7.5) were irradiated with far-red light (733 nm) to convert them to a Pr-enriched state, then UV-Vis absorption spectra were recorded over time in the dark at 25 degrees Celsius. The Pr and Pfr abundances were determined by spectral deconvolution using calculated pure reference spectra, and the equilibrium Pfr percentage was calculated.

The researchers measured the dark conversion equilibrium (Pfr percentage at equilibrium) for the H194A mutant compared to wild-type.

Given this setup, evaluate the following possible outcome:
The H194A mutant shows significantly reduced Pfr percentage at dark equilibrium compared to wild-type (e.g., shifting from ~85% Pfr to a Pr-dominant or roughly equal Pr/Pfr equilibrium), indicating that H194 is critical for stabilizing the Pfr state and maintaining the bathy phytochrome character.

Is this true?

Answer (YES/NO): NO